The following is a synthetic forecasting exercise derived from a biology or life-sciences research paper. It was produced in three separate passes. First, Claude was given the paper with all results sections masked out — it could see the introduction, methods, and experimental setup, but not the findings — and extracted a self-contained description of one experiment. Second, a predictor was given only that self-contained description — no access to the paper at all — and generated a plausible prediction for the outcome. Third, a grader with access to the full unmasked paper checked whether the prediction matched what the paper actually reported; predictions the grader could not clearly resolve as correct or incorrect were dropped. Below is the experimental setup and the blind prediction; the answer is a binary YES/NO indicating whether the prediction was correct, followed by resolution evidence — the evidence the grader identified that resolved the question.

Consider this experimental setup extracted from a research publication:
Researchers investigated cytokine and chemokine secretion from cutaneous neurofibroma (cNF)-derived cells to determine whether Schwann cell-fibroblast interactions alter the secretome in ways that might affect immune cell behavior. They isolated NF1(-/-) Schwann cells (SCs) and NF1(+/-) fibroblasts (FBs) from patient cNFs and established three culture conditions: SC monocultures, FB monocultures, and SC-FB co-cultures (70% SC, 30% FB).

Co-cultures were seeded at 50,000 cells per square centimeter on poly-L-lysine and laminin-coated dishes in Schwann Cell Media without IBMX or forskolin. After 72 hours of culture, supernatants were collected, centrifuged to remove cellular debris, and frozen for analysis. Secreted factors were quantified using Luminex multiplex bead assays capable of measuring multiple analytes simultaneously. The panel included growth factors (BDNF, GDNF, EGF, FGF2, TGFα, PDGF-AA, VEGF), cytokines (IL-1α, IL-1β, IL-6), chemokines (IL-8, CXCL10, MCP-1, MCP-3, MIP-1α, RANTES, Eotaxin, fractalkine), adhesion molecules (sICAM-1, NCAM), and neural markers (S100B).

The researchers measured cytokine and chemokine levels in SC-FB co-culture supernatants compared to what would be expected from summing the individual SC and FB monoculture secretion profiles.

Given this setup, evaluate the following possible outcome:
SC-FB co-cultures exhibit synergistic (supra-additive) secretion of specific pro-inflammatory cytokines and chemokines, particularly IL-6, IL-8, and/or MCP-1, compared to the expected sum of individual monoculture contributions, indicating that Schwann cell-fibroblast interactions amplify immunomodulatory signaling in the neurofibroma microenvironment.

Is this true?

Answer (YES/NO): YES